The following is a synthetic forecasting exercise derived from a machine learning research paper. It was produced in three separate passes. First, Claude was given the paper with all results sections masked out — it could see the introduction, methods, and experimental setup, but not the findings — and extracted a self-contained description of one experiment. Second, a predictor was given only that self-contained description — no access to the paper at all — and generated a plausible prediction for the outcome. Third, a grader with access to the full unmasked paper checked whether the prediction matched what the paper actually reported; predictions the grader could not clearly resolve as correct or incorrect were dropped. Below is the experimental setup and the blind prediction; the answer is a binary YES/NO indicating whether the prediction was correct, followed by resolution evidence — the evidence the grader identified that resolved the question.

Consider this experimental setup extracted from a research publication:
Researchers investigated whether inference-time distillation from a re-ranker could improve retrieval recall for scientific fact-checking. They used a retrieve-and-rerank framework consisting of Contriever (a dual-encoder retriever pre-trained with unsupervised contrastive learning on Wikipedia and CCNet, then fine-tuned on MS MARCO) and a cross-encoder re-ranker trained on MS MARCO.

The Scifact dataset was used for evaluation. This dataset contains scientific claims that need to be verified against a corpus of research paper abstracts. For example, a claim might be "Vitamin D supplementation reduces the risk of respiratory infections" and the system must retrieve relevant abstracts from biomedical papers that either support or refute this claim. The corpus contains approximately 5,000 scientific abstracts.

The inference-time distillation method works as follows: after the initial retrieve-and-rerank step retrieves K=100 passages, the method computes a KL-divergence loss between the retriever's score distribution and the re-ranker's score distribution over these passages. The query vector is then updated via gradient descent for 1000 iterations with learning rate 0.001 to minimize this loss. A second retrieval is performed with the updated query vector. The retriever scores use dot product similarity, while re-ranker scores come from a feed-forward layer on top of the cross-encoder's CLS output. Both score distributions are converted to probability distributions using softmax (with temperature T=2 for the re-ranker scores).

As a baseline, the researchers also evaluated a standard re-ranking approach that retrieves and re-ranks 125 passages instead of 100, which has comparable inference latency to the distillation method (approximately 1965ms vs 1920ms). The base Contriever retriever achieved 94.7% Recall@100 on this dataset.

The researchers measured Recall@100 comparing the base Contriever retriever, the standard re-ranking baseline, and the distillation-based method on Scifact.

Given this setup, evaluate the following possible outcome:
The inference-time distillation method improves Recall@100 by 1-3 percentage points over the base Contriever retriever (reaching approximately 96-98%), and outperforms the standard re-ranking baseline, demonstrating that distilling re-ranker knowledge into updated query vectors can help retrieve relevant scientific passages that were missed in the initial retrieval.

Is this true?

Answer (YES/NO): NO